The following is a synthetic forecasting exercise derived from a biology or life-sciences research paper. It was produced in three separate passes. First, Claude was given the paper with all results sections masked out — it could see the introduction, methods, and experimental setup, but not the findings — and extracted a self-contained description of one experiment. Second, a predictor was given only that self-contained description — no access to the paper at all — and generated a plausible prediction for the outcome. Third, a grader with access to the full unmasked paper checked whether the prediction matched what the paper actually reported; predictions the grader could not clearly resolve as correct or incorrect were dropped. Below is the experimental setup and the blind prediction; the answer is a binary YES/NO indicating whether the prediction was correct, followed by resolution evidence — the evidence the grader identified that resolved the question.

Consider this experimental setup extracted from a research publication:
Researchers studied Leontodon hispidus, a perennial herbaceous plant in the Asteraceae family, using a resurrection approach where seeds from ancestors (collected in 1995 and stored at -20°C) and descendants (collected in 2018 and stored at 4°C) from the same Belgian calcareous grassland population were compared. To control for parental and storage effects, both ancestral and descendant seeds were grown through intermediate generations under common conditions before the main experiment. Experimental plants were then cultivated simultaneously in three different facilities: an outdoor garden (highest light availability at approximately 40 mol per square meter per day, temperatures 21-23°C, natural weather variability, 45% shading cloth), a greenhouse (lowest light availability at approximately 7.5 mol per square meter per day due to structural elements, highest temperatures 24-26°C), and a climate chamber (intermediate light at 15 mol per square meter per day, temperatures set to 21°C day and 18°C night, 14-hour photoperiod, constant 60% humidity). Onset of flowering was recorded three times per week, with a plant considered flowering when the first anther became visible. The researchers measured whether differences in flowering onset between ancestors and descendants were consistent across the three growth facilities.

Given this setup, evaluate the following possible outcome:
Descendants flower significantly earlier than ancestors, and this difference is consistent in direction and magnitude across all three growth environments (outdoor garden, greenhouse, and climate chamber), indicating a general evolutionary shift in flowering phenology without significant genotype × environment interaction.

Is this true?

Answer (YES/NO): NO